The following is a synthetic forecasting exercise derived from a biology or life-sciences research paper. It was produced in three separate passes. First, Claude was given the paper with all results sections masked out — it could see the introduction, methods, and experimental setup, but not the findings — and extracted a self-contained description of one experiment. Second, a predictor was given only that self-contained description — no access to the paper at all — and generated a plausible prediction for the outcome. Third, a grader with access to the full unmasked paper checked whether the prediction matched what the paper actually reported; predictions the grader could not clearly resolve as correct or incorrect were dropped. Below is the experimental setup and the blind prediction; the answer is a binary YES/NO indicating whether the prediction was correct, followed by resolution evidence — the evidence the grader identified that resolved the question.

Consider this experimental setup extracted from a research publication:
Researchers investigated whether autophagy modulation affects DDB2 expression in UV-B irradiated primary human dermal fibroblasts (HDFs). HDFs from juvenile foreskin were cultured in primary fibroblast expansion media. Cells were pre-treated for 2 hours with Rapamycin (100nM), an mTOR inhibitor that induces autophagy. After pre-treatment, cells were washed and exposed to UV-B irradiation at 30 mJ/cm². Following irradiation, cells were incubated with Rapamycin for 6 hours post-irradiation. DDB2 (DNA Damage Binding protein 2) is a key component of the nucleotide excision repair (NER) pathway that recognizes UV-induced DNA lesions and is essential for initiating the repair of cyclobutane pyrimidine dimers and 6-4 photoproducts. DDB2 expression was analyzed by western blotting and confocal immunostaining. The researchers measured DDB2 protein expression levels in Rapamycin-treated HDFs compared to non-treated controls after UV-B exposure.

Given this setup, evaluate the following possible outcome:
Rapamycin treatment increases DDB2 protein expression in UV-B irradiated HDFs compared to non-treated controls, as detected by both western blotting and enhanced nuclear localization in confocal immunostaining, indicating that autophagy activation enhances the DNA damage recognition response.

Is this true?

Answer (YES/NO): NO